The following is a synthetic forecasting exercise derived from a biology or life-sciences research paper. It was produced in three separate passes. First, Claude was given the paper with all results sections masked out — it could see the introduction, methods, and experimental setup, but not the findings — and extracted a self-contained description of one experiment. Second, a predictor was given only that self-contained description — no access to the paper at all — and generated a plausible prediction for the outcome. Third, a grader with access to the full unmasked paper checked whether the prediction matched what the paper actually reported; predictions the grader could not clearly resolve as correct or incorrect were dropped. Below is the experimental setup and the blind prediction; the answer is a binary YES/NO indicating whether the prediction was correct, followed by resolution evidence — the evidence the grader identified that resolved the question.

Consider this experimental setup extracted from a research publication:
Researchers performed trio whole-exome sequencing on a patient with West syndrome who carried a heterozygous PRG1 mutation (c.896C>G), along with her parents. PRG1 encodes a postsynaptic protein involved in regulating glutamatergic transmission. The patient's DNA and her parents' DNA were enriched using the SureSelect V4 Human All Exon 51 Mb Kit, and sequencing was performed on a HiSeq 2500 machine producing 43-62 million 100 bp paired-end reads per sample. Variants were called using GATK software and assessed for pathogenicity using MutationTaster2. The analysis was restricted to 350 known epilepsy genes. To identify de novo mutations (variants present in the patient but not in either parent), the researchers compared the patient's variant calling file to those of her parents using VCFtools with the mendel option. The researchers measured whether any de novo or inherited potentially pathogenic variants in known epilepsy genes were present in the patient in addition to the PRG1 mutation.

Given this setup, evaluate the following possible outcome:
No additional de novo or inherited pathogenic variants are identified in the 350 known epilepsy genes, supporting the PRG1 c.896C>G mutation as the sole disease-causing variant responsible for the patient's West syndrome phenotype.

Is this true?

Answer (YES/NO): NO